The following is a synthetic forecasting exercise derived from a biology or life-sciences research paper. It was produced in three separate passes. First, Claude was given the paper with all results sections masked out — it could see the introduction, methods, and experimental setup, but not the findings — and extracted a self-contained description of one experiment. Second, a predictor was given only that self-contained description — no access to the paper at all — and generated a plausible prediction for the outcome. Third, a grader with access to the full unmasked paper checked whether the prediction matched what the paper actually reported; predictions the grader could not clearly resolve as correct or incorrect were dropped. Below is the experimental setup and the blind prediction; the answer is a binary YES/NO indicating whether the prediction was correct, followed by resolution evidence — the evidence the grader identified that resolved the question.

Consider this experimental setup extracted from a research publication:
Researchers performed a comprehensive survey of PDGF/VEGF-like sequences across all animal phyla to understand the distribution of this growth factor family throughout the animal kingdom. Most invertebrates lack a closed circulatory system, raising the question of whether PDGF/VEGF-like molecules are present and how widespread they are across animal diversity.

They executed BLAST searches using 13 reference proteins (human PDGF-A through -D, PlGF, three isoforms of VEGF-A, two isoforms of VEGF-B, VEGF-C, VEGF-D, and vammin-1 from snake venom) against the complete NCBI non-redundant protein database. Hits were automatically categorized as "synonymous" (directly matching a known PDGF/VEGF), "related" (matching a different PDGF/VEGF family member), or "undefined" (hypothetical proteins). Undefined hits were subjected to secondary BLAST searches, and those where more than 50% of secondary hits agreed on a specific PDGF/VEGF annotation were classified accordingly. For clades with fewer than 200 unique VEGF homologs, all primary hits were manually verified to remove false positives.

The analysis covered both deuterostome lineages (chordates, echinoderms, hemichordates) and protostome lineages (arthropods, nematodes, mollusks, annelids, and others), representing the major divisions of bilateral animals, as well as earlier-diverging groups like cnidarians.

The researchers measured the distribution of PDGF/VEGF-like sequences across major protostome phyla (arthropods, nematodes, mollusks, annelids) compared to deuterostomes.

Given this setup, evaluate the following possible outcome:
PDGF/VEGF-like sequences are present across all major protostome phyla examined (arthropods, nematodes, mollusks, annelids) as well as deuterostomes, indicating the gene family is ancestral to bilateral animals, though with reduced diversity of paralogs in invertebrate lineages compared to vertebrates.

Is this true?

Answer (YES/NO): NO